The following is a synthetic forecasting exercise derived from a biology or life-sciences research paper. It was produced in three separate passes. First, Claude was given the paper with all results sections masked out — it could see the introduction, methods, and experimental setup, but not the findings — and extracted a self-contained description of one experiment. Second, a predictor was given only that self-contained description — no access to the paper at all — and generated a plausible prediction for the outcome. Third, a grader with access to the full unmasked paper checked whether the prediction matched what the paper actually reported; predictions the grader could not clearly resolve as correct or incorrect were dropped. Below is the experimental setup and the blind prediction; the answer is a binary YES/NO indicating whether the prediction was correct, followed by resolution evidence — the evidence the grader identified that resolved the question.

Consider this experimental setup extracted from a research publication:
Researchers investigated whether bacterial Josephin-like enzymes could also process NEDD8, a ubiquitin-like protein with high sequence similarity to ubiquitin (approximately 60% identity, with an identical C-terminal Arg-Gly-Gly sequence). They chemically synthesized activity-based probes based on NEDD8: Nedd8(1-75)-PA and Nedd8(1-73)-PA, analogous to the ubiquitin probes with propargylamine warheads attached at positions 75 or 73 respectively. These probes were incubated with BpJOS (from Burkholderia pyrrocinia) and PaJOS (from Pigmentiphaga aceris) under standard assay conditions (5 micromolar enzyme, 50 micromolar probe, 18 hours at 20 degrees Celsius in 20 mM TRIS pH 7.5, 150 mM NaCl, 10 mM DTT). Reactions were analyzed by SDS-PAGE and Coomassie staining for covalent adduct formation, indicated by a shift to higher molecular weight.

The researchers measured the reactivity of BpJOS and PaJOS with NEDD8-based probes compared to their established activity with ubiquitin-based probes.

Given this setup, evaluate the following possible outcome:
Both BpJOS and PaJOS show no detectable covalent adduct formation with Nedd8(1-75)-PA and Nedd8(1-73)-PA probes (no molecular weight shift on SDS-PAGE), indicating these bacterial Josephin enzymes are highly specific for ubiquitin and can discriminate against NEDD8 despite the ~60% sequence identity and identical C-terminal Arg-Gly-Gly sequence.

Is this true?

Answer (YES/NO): NO